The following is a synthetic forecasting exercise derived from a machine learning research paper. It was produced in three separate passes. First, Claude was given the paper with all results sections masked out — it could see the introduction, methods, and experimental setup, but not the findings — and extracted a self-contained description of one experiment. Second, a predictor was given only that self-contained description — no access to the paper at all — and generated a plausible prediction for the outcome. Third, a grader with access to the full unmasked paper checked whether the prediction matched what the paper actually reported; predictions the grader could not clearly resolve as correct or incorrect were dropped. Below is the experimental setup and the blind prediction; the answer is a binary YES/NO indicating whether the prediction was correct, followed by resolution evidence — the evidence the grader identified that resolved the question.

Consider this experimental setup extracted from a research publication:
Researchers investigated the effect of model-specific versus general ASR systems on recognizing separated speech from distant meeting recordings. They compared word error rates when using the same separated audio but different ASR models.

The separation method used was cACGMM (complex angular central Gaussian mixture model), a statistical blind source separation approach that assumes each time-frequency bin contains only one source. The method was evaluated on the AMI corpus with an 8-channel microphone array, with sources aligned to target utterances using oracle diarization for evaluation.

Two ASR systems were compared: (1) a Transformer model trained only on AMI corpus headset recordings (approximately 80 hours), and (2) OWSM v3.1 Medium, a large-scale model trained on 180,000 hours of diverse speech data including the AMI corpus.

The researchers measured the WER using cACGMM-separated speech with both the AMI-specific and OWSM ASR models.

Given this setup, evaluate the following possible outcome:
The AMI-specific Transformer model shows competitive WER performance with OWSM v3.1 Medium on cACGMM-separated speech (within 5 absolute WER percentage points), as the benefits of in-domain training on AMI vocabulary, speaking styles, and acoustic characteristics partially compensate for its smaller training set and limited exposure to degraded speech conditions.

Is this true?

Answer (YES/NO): NO